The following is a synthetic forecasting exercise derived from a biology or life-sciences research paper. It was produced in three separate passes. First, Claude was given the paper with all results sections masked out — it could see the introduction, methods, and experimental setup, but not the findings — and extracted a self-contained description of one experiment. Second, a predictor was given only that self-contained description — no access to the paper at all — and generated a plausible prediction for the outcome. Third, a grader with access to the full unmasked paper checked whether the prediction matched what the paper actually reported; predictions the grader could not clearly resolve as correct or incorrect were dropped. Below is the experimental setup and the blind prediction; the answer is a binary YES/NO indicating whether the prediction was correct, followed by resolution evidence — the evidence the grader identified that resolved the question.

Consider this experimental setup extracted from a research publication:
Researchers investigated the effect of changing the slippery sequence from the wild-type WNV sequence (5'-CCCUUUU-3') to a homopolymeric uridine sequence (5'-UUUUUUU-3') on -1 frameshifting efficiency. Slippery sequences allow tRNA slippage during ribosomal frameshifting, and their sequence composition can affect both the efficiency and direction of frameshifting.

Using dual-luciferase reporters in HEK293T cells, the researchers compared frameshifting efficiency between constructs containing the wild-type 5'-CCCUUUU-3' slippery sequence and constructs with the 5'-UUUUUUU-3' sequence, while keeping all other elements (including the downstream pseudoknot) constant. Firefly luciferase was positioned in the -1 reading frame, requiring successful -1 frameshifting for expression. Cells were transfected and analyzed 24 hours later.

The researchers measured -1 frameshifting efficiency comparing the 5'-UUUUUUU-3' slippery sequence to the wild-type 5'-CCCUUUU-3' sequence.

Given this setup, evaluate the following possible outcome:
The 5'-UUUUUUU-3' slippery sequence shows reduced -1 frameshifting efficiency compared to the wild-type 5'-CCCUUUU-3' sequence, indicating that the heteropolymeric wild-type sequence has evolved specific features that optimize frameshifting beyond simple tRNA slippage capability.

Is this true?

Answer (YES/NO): YES